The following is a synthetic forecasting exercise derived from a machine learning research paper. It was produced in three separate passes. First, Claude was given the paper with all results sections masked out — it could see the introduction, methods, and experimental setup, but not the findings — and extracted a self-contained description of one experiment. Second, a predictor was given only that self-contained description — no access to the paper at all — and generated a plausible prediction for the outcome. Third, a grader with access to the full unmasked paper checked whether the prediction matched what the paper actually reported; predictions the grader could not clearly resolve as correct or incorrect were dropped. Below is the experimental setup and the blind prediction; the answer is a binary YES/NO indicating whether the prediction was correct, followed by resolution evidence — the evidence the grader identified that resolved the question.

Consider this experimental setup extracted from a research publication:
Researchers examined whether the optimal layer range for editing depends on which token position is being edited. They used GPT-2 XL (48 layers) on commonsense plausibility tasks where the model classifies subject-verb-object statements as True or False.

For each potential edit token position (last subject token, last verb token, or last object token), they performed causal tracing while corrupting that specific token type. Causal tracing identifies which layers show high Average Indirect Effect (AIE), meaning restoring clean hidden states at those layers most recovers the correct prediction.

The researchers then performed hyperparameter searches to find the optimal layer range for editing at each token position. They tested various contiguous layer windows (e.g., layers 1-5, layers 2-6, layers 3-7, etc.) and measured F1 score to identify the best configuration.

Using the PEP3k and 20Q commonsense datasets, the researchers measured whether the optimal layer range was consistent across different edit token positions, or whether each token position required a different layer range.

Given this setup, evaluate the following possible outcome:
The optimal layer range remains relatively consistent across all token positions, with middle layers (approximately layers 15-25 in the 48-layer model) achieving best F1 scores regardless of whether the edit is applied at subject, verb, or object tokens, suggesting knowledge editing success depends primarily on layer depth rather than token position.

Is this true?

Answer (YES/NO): NO